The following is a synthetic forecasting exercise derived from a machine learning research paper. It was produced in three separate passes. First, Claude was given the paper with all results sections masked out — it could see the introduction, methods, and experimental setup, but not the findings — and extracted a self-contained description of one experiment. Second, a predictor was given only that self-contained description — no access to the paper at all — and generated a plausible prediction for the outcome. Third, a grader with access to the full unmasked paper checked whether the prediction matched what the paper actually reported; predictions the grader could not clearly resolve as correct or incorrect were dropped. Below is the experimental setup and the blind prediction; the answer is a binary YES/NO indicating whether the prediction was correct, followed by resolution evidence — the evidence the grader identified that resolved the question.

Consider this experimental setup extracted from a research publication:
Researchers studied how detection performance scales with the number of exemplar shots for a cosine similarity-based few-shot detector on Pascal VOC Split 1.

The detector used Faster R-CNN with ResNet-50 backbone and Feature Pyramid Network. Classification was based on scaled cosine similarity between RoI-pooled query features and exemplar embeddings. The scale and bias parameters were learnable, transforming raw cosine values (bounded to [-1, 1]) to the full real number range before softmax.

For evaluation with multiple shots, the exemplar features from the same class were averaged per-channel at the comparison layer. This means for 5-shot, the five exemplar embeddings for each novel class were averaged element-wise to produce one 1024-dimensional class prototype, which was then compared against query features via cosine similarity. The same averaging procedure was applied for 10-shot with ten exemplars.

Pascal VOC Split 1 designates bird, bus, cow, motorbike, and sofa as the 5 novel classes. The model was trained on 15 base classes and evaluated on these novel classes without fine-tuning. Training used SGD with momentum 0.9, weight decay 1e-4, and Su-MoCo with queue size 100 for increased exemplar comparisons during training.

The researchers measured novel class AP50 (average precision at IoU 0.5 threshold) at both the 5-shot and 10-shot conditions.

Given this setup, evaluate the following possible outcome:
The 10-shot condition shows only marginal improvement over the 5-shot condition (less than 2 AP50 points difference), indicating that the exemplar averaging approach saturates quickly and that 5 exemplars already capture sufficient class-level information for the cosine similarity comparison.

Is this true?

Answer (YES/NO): NO